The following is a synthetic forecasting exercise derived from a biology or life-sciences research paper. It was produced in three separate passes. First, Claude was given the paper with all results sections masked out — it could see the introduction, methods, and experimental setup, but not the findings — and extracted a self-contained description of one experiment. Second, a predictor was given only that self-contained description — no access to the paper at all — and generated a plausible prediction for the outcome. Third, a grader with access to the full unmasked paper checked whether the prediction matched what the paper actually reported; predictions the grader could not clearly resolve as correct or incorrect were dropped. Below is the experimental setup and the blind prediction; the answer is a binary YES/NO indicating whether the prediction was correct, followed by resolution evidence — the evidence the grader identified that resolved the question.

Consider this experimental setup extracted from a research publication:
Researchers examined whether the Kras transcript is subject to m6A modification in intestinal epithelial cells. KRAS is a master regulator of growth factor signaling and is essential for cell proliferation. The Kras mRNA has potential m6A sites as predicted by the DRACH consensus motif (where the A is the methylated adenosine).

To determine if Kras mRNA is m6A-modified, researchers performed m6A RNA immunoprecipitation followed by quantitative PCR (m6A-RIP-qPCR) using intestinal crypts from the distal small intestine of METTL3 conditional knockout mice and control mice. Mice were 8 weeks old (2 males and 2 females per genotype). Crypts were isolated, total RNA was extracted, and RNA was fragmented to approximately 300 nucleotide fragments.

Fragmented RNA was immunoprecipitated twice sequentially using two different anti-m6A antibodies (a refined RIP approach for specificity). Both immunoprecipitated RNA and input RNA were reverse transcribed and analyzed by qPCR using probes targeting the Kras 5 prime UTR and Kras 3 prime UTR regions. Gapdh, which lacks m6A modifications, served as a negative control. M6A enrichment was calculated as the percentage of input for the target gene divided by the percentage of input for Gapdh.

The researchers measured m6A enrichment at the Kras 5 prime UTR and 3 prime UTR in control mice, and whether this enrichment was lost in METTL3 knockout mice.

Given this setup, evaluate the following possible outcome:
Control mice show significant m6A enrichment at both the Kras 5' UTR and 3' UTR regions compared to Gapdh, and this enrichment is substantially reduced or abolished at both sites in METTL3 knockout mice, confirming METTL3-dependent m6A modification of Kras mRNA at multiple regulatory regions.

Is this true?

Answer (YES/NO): NO